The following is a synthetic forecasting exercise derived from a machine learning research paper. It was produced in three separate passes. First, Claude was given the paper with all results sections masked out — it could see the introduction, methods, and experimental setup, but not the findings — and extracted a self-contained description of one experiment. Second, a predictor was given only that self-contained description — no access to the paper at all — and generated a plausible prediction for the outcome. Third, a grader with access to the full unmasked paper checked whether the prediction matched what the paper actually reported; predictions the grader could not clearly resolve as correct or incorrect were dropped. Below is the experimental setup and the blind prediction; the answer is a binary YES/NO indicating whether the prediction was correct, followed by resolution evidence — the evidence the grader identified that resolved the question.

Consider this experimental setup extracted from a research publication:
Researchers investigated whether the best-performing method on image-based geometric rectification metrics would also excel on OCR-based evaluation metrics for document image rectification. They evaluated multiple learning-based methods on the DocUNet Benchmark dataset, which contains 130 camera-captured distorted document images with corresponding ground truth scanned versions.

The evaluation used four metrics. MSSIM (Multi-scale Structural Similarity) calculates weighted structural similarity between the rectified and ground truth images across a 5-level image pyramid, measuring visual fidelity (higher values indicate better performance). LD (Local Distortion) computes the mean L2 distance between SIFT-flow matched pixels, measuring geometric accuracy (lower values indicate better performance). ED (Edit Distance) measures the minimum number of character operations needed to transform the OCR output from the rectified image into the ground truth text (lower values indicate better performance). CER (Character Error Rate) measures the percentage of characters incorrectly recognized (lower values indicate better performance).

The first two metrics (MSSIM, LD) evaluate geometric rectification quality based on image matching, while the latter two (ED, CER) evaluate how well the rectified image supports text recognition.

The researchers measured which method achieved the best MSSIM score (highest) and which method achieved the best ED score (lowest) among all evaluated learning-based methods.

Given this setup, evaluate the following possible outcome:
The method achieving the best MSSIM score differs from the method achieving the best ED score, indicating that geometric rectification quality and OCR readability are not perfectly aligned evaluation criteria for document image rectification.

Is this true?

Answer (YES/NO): YES